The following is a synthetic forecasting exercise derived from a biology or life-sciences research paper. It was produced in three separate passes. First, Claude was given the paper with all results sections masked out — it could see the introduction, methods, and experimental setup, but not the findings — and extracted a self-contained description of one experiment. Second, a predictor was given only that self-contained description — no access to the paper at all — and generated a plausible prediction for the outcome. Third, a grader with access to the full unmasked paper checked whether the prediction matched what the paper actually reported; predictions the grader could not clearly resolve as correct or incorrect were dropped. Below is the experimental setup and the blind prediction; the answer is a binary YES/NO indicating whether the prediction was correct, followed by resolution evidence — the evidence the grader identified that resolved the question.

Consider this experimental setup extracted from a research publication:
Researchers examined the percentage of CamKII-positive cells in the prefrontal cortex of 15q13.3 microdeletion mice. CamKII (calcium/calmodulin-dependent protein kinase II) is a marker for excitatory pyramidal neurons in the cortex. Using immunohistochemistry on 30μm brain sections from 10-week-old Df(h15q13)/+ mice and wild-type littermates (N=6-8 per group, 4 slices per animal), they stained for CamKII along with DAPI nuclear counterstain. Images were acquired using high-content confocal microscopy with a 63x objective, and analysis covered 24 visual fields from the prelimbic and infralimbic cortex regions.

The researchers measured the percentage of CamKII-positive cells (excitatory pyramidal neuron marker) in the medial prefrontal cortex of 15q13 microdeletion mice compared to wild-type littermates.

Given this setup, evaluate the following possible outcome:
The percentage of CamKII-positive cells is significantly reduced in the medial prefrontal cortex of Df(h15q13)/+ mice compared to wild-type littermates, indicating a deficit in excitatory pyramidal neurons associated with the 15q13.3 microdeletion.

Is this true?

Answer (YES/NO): NO